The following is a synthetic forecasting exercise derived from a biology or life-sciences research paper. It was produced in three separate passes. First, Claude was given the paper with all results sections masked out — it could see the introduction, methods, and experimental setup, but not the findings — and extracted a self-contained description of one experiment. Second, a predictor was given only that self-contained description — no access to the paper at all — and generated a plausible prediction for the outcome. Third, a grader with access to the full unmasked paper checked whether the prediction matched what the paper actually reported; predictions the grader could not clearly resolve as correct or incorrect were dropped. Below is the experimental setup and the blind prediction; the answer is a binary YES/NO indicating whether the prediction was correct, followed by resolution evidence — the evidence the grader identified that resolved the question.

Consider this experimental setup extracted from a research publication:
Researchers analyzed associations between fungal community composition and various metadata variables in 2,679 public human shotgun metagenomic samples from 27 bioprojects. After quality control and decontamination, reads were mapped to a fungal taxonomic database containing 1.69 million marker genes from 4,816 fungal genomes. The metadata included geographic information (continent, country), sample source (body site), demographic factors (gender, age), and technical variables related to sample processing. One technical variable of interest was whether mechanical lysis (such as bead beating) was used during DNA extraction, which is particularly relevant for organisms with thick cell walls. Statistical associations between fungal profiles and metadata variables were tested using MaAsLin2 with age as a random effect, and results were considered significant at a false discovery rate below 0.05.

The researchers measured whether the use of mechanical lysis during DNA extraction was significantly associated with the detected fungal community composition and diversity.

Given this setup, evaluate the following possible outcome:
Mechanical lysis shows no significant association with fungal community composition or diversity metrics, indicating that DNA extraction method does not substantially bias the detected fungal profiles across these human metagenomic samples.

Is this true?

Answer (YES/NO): NO